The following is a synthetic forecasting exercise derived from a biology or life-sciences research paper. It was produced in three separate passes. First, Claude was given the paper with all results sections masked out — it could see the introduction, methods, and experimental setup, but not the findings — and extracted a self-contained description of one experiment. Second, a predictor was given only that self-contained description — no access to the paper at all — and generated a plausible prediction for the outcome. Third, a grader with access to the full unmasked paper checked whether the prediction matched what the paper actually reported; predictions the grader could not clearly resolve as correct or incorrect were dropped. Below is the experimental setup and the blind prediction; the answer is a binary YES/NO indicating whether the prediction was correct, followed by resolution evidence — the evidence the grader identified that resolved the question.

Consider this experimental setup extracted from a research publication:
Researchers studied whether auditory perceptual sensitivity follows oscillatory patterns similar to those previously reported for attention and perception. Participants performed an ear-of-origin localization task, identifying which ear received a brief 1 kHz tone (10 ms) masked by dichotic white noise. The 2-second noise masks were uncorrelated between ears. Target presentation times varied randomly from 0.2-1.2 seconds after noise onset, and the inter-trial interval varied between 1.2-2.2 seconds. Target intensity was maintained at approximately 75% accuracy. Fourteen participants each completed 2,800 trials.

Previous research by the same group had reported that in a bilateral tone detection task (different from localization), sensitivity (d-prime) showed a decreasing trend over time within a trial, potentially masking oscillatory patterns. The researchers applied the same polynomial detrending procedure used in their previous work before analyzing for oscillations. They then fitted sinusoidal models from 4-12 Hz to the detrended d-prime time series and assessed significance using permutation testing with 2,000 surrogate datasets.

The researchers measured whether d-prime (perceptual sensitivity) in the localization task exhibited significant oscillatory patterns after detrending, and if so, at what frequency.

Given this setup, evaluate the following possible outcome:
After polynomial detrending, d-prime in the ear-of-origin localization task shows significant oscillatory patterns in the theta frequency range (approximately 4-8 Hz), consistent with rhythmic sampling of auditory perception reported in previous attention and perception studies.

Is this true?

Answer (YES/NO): NO